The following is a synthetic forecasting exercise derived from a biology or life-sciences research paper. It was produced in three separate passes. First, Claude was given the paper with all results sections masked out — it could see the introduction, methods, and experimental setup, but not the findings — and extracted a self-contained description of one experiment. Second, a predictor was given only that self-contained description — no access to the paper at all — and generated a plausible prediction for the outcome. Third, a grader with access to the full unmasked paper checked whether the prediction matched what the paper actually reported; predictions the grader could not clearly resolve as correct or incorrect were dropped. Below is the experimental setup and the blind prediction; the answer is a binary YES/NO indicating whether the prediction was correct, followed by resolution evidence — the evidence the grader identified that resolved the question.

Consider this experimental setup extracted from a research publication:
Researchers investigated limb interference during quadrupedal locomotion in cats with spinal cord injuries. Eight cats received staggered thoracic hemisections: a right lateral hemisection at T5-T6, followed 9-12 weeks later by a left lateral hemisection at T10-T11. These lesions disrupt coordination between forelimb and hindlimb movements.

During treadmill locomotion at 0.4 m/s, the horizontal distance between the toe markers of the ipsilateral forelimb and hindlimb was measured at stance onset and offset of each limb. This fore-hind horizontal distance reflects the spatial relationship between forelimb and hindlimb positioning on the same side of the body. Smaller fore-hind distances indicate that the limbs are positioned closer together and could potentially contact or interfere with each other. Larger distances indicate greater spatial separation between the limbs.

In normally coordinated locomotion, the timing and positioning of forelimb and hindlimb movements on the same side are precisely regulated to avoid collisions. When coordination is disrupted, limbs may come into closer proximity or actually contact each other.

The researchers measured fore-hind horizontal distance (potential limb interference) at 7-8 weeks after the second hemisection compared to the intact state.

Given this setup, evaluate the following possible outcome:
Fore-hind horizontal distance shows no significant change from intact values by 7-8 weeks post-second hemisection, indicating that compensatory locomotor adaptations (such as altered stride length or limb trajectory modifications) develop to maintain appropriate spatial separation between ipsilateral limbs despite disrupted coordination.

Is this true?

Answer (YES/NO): NO